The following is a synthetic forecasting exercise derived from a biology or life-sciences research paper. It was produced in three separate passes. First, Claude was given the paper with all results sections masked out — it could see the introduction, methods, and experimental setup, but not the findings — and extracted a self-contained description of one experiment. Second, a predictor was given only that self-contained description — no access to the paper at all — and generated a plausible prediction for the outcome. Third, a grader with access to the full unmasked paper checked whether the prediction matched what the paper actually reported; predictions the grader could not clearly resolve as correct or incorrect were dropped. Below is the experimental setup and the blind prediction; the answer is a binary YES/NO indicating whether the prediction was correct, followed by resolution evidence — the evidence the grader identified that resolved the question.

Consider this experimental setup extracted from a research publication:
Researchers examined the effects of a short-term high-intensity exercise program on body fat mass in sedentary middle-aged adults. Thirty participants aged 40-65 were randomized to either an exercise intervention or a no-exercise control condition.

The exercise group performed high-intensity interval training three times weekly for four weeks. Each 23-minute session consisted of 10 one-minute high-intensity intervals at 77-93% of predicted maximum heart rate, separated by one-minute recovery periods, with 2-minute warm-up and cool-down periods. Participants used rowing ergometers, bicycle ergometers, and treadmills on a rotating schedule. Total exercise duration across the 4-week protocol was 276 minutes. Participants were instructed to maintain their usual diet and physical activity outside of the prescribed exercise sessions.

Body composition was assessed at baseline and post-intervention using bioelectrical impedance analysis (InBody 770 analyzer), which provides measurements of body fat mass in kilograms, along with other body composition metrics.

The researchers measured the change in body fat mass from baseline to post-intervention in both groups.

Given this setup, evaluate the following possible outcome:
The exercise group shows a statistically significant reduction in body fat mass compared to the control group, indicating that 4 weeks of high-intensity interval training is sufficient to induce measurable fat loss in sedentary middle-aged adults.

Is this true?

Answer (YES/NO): NO